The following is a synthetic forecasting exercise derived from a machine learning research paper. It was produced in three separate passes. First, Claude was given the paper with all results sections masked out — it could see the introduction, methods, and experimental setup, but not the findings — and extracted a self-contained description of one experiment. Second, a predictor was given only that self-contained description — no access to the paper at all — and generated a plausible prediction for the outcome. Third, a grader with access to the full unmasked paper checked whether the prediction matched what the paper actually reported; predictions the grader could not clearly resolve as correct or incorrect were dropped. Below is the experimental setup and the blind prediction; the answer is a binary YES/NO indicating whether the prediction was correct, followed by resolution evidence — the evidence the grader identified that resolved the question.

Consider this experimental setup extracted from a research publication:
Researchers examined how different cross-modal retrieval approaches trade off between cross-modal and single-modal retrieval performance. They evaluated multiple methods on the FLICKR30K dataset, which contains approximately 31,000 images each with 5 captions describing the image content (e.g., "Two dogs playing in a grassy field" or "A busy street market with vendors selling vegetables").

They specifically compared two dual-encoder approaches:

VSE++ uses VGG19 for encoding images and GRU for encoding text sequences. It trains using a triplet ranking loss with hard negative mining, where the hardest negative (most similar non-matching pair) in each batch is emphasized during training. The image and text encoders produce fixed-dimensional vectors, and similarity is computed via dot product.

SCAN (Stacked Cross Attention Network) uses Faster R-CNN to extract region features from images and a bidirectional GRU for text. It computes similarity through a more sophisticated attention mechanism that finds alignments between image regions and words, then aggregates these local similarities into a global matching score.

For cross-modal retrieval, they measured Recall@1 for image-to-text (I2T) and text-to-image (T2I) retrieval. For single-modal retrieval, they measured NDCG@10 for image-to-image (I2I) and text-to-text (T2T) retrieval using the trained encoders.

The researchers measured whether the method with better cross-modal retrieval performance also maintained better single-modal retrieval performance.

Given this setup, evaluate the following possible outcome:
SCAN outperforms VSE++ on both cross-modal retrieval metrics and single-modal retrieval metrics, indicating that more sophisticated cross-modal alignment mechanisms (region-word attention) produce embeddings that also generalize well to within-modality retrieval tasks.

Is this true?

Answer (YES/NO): NO